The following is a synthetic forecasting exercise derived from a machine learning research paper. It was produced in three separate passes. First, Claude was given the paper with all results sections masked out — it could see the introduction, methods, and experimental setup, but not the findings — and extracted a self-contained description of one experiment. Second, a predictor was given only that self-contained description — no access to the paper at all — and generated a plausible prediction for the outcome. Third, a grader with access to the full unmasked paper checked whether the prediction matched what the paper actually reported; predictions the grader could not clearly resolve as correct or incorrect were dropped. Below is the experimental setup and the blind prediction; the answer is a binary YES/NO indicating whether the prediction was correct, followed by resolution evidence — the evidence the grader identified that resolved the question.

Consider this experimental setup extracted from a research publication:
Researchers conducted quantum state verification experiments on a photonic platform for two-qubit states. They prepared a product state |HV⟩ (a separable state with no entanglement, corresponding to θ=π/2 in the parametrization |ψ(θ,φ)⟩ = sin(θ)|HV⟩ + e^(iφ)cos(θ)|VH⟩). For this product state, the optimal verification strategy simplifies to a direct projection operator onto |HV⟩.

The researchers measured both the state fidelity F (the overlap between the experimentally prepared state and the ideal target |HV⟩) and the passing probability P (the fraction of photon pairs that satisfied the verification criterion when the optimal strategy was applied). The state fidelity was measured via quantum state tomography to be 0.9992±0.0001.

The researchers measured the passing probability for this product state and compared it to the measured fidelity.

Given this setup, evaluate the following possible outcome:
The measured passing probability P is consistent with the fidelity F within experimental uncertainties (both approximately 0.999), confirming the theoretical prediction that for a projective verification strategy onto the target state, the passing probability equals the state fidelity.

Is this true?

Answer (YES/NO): YES